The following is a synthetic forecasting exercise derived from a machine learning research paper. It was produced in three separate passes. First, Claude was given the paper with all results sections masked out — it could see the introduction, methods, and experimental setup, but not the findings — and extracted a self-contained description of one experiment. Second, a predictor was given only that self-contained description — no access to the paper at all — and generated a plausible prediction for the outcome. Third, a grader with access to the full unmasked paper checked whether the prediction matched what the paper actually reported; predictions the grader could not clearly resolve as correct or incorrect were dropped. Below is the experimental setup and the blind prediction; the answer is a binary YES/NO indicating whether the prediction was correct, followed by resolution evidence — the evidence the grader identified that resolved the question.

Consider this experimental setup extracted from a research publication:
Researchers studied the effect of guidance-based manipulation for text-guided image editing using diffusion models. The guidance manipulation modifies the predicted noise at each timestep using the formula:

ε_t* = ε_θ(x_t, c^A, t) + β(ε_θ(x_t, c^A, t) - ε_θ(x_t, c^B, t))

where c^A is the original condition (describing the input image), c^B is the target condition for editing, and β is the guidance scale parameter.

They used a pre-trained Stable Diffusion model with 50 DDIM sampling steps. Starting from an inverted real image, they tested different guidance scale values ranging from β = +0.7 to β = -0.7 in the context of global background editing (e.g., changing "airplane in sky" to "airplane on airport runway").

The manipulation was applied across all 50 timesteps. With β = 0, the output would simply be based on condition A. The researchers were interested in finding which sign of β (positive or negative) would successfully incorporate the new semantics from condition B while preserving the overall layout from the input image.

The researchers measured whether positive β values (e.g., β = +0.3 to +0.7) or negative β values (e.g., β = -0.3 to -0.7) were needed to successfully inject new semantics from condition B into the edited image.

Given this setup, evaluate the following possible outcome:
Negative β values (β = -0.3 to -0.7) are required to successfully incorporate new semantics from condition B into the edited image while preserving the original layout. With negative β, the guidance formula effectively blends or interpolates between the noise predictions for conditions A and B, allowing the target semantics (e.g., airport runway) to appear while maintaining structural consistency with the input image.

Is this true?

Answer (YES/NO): YES